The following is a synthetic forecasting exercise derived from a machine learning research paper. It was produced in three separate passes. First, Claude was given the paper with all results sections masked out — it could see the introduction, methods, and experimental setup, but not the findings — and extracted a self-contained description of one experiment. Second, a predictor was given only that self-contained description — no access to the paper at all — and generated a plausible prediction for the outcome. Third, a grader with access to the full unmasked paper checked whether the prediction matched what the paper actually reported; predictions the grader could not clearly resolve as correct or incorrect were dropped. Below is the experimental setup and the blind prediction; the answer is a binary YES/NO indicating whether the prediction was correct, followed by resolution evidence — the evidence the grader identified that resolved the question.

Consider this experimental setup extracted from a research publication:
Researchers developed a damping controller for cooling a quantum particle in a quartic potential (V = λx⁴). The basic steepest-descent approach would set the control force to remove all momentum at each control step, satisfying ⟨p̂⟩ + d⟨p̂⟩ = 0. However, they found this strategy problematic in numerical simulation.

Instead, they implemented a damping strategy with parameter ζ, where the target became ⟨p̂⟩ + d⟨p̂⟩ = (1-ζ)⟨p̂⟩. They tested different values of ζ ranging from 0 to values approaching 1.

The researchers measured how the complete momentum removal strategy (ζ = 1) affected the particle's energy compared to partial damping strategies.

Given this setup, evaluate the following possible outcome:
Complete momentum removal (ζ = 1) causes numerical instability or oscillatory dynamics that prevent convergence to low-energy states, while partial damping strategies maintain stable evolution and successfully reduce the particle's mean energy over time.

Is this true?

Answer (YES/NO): NO